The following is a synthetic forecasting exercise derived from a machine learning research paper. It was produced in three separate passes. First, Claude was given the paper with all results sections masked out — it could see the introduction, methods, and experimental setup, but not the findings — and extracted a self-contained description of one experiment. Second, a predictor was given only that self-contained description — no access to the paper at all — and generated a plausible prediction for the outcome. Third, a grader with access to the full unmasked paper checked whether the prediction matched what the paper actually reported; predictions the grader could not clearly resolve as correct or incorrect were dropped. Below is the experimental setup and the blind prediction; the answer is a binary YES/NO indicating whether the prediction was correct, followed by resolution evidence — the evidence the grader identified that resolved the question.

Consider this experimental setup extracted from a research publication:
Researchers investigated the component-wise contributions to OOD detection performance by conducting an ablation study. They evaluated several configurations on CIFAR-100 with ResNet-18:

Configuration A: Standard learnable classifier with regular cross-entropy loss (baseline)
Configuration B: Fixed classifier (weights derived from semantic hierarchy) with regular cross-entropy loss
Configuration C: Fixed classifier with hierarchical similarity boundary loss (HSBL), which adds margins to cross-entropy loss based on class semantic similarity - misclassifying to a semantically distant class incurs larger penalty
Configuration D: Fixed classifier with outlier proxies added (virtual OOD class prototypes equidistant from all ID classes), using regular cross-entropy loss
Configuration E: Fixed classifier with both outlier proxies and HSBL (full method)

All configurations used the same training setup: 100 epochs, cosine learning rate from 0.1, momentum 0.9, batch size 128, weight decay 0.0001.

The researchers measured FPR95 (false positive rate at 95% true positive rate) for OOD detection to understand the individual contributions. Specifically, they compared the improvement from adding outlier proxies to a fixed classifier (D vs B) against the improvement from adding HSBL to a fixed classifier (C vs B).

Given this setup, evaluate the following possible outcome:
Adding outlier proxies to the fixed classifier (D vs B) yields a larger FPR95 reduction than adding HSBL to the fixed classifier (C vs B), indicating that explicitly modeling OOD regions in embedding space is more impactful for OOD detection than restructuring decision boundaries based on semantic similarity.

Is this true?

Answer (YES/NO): YES